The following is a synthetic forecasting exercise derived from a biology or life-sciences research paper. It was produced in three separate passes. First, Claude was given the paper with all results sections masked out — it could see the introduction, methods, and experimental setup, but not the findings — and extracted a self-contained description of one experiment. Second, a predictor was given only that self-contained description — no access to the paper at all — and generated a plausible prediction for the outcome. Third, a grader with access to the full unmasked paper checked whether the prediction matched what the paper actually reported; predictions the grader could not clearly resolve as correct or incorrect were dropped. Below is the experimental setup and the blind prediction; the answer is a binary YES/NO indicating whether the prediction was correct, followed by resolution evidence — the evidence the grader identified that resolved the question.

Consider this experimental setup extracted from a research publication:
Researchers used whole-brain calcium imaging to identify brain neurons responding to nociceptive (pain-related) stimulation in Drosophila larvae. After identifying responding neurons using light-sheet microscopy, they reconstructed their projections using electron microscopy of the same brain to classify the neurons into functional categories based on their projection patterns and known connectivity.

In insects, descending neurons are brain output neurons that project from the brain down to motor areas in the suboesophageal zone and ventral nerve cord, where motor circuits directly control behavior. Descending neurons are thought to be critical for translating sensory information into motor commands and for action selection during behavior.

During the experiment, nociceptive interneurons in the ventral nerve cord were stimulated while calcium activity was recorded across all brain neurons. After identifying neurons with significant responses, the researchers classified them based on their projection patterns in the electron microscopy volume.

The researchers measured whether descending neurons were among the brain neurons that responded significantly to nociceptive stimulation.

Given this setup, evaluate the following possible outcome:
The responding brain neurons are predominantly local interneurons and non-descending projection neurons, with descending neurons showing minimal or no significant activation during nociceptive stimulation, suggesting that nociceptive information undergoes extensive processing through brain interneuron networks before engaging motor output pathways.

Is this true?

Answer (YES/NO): NO